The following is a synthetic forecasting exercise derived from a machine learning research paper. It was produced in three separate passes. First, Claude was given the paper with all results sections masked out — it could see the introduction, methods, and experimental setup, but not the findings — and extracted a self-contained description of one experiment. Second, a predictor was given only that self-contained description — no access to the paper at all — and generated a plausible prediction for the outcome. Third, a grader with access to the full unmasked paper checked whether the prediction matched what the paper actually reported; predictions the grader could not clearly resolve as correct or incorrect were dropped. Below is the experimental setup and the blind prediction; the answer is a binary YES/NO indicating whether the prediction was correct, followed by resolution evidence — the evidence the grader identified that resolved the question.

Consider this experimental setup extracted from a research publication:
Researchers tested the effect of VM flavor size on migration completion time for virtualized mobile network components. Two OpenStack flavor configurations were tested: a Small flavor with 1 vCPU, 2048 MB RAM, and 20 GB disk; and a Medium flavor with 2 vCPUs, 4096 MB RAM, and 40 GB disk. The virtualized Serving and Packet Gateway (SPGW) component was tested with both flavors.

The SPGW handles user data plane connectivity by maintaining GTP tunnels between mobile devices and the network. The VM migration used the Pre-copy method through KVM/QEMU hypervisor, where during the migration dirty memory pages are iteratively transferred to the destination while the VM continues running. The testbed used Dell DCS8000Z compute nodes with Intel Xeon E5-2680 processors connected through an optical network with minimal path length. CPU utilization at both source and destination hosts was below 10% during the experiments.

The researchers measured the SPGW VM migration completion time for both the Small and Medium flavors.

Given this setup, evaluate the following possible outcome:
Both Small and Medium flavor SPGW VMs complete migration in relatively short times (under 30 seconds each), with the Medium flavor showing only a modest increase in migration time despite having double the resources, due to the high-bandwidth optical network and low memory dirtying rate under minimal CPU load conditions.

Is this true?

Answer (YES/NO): NO